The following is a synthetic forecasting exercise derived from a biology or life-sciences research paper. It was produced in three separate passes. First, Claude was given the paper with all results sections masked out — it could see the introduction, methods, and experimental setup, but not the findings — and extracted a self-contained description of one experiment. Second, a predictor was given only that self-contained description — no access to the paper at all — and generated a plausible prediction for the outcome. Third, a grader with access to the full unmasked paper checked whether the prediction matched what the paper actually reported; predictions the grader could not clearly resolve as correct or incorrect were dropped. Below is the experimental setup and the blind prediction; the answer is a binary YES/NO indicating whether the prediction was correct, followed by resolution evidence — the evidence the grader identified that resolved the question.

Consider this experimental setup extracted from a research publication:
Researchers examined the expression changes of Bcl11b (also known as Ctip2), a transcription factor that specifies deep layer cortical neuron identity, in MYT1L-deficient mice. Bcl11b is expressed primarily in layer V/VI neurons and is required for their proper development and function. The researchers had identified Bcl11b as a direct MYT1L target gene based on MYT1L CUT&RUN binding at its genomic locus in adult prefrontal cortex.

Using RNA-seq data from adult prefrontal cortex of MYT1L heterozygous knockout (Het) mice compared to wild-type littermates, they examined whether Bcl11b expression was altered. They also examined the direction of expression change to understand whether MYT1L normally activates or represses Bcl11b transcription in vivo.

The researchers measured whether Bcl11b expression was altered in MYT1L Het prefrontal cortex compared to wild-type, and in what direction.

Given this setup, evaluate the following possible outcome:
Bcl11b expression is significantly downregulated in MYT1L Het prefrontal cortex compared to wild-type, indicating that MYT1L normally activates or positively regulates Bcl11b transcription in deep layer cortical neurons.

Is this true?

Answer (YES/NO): NO